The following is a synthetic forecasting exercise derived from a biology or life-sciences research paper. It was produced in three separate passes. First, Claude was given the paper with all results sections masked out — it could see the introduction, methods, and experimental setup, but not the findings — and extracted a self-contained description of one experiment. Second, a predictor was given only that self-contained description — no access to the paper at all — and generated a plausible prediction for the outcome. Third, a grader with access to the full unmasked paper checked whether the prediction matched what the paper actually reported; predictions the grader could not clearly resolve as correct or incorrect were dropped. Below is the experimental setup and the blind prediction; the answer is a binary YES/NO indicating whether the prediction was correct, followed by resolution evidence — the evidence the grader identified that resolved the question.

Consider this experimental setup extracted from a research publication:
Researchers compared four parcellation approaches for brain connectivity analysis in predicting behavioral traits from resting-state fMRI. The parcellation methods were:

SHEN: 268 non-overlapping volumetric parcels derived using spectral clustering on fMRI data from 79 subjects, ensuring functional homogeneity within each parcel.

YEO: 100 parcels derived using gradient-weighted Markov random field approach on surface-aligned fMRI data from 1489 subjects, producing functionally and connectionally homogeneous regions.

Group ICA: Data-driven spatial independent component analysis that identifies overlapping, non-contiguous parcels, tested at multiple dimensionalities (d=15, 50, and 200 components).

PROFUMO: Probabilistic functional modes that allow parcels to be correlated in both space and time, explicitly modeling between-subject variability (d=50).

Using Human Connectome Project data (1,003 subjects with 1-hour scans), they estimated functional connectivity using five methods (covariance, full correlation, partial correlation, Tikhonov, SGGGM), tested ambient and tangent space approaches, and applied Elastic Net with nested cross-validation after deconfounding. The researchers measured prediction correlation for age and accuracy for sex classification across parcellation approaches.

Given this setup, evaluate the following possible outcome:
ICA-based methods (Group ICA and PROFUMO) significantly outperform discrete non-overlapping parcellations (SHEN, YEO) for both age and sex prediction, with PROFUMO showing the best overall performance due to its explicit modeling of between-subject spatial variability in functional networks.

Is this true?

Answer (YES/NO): NO